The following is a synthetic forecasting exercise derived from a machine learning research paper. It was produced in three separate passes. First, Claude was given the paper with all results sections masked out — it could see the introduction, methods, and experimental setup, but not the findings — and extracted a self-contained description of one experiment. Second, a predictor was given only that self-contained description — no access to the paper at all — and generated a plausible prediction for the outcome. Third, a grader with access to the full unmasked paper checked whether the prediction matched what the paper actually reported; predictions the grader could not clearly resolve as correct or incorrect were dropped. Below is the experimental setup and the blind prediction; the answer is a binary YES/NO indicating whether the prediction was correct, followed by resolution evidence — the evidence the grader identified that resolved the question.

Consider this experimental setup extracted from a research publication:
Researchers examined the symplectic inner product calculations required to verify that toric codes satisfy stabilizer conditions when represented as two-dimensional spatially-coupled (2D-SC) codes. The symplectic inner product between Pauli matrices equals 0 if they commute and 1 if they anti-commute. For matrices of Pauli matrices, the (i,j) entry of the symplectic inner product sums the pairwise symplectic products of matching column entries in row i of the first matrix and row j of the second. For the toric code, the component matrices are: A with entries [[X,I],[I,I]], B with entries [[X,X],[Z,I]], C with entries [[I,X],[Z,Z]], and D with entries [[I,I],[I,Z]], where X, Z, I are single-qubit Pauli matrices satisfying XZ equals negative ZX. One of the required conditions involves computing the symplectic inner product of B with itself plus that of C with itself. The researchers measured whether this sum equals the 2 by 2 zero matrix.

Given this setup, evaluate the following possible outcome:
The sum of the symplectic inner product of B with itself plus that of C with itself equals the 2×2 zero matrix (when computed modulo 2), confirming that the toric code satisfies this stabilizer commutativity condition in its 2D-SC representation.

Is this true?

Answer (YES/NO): YES